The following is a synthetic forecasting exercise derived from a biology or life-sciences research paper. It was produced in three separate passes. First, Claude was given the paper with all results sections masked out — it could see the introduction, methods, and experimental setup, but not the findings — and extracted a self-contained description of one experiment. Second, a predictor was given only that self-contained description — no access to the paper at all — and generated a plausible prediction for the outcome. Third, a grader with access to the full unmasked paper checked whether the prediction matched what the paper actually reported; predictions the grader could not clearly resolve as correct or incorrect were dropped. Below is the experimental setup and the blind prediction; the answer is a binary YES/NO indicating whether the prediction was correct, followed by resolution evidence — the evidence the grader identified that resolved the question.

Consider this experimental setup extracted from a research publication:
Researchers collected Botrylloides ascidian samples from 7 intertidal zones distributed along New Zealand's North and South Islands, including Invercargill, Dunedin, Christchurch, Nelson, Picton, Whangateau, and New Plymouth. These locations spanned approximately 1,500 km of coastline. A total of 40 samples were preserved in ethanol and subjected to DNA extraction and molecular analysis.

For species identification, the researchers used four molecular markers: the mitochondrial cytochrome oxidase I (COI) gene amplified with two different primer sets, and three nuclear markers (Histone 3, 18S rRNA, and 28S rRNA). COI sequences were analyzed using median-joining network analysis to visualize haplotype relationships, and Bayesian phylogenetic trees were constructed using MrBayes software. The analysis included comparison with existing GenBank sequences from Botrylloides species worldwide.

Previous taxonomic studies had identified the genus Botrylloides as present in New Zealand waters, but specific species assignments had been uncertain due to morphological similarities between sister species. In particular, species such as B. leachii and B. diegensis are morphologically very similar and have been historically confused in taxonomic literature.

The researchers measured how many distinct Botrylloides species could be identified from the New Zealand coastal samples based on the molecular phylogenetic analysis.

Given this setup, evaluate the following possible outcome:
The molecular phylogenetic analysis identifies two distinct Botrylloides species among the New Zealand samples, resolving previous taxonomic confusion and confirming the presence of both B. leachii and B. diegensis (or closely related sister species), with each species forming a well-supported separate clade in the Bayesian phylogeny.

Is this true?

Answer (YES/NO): NO